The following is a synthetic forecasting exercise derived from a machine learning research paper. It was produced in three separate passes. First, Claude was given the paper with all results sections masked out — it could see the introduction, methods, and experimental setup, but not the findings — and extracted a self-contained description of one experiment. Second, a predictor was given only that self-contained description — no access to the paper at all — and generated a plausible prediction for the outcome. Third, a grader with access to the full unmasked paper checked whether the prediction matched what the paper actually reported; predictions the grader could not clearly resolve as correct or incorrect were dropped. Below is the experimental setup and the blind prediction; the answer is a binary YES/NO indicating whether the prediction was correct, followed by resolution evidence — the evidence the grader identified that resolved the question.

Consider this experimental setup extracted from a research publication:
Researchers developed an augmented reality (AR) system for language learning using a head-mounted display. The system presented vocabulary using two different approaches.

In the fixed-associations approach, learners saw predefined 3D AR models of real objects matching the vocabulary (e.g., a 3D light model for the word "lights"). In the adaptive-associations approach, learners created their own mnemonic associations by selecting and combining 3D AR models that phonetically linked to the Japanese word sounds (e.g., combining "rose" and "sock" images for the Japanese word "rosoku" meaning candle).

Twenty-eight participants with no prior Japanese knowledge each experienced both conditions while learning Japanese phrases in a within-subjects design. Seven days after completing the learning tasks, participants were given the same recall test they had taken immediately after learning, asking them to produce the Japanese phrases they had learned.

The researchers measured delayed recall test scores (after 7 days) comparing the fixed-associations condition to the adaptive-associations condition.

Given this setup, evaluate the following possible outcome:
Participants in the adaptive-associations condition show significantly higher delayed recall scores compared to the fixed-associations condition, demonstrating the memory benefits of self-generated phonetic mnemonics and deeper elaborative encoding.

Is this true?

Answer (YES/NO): YES